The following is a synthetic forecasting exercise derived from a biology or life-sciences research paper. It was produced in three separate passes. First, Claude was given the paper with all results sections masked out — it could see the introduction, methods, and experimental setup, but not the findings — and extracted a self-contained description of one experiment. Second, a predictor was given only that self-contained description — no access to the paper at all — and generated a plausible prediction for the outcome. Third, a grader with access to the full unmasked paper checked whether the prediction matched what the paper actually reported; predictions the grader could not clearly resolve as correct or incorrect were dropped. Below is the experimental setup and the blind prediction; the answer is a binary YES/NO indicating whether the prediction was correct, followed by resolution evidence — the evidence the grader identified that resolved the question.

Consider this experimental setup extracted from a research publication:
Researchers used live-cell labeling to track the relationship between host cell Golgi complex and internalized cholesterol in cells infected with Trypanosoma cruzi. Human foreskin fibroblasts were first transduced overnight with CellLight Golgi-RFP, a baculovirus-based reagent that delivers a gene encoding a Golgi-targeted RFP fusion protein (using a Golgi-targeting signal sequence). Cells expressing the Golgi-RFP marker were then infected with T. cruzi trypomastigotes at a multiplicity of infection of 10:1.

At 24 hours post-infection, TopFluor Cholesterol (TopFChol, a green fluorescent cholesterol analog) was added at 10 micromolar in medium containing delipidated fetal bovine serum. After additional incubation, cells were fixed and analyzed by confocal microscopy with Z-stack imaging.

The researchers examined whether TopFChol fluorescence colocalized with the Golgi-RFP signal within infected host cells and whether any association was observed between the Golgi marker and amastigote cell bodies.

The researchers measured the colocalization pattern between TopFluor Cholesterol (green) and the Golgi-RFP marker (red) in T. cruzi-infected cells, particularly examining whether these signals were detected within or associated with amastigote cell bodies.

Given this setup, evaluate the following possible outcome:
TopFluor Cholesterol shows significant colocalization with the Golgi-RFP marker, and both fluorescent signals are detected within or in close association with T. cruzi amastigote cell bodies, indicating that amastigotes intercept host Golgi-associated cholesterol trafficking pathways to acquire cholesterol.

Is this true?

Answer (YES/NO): YES